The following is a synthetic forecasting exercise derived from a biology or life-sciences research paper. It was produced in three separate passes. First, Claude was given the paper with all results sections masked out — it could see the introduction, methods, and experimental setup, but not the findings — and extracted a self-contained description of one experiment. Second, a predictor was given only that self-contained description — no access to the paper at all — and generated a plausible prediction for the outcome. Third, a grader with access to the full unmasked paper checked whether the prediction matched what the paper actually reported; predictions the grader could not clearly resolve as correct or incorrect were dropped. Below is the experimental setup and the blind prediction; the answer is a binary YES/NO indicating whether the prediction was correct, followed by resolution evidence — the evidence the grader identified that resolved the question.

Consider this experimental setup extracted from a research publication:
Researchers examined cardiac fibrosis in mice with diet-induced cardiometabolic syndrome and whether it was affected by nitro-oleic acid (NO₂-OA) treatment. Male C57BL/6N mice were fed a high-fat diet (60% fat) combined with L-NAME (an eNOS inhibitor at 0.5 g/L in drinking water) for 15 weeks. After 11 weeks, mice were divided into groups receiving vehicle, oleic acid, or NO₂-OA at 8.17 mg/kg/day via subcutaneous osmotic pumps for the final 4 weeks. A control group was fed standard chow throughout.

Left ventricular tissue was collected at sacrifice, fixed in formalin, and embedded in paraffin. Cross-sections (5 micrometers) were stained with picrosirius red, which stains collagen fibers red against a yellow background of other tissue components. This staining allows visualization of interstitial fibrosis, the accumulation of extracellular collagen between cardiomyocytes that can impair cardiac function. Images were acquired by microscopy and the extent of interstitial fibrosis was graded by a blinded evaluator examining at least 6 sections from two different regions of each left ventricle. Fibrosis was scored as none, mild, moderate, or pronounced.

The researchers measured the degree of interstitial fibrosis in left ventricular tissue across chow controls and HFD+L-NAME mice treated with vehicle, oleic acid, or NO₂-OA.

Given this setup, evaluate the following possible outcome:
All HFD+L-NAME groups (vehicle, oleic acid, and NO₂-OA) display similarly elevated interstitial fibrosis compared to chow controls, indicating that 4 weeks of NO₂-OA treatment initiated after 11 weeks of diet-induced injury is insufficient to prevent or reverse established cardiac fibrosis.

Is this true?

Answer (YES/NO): YES